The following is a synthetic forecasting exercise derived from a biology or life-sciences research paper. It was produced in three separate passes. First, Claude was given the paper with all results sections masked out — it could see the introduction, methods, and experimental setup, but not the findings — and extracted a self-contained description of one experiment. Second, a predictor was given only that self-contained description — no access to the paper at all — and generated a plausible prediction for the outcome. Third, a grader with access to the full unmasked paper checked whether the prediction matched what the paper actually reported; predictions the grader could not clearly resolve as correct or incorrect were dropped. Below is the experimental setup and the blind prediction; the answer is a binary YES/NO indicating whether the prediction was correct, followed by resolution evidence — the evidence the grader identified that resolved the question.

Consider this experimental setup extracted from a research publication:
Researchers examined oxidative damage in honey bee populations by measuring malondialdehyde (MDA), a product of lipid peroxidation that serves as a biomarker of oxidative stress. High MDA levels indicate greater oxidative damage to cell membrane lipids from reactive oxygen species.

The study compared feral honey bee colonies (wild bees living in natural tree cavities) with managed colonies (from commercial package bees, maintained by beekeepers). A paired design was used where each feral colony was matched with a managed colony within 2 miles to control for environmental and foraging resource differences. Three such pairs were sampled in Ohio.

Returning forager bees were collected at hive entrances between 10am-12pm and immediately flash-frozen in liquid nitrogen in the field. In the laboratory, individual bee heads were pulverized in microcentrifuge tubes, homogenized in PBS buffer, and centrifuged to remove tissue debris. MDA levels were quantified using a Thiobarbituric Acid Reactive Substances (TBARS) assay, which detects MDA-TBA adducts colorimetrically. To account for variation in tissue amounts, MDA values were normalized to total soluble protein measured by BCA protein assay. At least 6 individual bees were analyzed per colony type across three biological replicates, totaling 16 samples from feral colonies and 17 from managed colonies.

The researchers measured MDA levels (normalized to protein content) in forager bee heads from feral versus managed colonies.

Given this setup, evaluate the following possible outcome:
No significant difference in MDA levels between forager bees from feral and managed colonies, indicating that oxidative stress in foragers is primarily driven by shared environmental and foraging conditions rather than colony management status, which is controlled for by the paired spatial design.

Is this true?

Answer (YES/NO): NO